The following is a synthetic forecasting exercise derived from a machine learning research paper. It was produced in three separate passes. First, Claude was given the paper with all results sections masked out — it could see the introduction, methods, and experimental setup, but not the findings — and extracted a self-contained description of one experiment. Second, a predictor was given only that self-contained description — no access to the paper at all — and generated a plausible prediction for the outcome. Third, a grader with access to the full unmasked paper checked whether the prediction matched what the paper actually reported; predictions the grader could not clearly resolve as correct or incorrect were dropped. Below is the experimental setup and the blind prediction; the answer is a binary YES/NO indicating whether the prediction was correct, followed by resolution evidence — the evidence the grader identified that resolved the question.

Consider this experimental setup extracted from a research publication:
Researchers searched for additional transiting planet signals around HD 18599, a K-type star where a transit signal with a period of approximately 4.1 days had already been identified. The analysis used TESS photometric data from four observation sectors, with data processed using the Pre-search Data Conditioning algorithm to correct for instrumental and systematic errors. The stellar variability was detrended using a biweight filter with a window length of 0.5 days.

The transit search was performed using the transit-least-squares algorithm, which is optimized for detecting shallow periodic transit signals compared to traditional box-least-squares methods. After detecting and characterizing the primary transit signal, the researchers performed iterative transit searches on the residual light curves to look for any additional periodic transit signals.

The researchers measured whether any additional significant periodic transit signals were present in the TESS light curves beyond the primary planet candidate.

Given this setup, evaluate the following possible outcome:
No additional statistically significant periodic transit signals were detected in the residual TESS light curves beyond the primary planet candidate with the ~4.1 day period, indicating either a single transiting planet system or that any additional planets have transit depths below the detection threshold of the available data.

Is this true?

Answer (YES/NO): YES